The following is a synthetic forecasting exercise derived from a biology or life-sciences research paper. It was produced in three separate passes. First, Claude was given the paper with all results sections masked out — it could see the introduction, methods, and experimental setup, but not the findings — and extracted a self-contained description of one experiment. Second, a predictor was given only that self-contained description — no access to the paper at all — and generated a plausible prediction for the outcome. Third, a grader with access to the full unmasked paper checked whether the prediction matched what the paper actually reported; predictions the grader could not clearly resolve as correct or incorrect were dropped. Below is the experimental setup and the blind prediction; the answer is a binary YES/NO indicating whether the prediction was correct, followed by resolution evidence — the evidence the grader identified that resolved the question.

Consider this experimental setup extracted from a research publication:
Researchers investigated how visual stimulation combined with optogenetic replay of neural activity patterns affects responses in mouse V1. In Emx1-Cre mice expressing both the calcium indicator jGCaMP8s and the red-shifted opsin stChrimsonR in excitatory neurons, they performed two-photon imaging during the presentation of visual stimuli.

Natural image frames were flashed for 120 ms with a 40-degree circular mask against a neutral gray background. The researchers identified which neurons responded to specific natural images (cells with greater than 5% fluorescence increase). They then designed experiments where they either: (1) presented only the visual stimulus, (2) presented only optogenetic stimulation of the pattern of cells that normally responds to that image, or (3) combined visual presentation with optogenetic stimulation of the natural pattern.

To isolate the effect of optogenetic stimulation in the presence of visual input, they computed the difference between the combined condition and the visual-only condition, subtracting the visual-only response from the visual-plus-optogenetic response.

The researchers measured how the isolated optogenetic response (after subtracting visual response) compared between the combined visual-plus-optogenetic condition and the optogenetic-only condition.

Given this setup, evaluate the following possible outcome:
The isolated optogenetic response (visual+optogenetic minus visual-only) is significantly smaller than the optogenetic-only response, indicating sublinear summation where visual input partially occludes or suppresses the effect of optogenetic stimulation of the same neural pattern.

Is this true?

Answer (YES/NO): NO